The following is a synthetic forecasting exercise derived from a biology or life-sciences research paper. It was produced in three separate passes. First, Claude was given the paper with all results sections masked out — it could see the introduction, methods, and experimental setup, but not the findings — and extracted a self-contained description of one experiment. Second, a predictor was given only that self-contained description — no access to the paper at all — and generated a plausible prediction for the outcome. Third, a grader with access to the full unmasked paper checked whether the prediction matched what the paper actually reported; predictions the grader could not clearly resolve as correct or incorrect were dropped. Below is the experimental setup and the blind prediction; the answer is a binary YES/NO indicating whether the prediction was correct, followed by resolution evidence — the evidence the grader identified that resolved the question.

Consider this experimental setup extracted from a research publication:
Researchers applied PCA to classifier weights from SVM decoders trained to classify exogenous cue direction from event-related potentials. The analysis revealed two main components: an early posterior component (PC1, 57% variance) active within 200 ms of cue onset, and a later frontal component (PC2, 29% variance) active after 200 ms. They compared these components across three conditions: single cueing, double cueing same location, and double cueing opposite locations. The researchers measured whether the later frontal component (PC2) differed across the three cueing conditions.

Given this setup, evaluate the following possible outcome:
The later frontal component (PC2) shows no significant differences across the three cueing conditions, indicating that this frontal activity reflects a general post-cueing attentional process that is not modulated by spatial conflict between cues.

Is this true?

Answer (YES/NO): YES